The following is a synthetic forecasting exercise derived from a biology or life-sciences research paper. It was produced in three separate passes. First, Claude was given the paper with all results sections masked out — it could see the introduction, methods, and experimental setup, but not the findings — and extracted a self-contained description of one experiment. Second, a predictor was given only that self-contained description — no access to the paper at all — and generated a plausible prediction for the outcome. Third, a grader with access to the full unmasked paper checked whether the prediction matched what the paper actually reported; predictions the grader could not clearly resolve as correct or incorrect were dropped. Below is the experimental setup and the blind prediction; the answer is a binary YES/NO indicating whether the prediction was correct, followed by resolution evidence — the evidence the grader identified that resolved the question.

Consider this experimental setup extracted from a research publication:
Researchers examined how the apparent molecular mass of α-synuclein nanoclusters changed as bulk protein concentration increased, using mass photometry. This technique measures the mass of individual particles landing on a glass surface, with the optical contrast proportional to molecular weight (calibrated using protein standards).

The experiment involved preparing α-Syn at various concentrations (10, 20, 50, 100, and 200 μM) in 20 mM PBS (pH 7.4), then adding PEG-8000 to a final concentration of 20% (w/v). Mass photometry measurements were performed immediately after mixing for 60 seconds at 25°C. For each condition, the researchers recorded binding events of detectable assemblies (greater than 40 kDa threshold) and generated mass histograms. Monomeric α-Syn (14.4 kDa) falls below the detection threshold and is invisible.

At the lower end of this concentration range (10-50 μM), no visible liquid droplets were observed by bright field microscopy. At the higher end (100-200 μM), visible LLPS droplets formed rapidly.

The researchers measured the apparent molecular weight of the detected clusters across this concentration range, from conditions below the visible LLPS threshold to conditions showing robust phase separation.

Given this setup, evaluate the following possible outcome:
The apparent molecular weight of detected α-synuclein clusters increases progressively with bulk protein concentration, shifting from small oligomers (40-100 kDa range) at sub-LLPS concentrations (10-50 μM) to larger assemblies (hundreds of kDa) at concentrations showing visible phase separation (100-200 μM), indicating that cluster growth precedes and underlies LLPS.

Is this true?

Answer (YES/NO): NO